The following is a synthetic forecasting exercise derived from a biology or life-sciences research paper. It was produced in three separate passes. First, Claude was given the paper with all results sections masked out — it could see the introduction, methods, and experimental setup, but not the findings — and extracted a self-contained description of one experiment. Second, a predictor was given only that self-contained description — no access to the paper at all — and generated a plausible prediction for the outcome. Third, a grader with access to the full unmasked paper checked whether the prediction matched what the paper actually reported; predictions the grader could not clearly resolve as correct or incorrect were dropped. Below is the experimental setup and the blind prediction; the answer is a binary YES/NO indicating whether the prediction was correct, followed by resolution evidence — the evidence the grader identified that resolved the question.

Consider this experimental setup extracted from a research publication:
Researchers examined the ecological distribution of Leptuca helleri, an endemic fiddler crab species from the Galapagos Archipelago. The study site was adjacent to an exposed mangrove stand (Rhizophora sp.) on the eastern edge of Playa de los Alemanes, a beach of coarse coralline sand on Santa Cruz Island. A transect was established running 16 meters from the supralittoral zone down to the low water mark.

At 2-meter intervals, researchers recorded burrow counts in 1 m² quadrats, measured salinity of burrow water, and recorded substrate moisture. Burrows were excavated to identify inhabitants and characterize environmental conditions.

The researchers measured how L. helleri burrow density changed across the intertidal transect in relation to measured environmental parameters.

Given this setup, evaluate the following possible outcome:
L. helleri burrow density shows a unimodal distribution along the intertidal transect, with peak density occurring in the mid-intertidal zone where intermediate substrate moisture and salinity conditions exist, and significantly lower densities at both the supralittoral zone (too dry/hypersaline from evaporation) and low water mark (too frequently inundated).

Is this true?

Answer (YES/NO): NO